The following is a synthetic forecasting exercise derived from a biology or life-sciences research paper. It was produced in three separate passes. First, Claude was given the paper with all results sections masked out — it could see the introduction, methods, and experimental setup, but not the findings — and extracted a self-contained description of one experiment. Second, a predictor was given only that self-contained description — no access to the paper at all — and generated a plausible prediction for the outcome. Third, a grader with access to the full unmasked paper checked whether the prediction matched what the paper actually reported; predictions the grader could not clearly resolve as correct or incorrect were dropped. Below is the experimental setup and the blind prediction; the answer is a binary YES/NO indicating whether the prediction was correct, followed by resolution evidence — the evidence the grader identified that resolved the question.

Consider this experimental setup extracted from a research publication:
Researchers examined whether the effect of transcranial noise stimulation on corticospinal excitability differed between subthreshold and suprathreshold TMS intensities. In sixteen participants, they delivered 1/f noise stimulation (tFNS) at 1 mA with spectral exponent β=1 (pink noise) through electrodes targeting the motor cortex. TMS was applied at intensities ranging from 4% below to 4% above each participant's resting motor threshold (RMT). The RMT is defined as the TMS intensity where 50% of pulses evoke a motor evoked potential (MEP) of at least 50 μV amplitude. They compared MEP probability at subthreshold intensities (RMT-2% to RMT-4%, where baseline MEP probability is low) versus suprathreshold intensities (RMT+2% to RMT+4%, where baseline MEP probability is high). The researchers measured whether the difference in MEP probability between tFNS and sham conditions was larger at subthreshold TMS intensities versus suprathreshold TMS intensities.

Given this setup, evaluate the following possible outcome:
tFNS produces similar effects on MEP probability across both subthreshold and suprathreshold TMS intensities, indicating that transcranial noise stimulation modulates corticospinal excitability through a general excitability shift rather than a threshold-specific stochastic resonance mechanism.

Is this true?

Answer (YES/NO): NO